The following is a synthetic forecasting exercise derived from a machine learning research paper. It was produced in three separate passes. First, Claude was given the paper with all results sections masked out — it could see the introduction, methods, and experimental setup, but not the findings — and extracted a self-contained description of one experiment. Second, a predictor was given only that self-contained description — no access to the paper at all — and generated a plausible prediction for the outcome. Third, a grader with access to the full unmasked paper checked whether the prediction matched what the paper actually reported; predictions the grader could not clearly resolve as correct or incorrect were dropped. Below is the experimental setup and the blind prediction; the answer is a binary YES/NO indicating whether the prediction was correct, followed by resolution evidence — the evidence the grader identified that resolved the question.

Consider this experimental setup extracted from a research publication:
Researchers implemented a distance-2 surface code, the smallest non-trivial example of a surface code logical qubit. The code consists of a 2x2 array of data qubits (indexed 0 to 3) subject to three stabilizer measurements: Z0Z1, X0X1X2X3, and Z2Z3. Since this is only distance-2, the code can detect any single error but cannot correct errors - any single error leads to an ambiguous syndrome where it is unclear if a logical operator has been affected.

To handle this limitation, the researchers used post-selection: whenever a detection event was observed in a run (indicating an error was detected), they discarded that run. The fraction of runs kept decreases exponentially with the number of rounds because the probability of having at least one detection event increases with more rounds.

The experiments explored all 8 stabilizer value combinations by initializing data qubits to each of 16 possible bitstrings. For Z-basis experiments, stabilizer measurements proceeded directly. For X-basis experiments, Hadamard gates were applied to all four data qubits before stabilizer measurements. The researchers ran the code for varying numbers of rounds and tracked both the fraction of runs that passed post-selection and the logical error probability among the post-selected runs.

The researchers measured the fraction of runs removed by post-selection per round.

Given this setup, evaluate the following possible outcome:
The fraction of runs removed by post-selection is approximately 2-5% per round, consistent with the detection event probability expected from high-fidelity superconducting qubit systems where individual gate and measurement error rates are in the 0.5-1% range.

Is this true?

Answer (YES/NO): NO